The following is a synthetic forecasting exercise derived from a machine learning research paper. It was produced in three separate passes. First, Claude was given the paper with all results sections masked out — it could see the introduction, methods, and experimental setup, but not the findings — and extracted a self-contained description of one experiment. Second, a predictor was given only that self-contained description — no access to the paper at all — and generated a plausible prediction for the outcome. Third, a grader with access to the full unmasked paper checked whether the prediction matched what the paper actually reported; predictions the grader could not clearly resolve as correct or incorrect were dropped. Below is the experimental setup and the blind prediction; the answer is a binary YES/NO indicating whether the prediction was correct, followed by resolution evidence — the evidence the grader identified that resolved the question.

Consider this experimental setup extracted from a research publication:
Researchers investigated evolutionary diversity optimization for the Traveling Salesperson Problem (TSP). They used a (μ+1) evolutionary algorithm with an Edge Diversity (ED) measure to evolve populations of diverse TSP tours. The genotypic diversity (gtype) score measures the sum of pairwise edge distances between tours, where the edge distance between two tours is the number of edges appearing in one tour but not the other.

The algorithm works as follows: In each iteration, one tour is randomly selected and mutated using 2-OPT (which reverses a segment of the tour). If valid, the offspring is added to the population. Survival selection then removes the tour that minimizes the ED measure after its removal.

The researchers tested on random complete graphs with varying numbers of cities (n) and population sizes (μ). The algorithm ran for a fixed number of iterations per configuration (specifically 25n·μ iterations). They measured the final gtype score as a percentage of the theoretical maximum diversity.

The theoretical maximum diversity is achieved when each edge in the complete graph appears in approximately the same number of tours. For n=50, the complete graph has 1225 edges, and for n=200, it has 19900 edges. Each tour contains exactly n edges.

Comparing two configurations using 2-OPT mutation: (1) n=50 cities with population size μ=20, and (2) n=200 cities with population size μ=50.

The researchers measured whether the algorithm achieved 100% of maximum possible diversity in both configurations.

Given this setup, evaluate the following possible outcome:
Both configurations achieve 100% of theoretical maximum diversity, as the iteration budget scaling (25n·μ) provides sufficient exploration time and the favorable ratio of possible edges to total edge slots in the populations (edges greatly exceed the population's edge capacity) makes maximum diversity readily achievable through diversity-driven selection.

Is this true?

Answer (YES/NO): YES